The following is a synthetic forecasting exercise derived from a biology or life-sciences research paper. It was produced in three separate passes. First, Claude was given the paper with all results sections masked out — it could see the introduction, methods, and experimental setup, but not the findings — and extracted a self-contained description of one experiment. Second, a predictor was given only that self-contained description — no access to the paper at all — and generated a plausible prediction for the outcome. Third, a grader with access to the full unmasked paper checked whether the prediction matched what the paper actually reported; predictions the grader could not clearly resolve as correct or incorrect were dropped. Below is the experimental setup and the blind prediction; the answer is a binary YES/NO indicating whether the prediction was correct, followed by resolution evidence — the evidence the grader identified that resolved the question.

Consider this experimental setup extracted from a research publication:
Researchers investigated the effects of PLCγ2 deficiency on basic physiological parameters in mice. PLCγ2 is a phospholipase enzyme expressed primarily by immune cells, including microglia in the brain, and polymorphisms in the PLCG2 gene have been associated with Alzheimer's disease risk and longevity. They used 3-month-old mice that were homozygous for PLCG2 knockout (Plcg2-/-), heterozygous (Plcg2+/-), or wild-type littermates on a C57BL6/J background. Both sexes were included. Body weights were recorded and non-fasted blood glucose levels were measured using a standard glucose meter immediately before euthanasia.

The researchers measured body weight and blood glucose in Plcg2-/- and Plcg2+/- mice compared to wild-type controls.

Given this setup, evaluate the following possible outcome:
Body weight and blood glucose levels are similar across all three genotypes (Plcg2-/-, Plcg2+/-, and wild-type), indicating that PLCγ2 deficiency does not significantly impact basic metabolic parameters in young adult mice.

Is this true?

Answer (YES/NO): NO